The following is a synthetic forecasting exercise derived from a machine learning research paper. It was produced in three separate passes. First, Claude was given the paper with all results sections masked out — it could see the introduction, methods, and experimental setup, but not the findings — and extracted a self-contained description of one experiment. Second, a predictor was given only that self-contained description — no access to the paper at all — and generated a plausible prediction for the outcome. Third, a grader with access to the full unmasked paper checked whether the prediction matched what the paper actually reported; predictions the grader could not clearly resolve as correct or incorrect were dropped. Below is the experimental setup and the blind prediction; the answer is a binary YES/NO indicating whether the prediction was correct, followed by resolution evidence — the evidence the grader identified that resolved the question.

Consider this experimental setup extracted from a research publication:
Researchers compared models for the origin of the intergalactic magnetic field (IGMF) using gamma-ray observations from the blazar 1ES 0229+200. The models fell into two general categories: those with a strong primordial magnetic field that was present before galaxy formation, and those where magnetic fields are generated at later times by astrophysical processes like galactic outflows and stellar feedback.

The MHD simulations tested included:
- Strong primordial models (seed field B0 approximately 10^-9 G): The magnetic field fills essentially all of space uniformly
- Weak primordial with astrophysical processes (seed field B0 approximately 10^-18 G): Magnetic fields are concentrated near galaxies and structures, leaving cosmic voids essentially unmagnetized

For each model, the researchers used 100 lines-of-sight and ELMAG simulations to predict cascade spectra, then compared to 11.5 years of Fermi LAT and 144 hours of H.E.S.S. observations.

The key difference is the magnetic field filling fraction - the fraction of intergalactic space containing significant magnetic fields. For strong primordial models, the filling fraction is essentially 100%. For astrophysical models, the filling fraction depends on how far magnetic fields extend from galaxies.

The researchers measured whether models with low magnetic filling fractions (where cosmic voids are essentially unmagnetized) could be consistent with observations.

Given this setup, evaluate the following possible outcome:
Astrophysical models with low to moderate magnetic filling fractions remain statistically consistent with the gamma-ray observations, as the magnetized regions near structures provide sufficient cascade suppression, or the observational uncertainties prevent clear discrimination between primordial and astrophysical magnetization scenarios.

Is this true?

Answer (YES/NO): NO